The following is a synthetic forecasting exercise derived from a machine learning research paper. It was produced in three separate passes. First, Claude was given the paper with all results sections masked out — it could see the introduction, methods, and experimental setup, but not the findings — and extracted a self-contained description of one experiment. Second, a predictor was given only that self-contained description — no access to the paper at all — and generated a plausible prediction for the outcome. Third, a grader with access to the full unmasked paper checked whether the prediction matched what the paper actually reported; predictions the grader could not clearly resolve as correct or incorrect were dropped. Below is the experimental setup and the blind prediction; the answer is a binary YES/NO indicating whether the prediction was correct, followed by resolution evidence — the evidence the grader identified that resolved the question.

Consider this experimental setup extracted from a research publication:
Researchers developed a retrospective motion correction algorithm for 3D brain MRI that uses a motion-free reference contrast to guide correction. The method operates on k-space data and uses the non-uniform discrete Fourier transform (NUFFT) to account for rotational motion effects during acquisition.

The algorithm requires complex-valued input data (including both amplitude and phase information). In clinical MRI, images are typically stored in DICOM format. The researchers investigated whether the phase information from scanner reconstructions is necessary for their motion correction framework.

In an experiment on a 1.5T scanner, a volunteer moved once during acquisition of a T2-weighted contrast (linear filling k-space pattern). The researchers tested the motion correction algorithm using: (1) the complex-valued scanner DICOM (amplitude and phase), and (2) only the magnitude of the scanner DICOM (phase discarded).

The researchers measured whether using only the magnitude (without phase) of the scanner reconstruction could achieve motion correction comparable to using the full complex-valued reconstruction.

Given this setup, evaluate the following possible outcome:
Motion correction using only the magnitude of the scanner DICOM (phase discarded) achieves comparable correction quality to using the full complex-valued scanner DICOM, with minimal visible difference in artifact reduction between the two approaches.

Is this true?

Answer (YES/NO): NO